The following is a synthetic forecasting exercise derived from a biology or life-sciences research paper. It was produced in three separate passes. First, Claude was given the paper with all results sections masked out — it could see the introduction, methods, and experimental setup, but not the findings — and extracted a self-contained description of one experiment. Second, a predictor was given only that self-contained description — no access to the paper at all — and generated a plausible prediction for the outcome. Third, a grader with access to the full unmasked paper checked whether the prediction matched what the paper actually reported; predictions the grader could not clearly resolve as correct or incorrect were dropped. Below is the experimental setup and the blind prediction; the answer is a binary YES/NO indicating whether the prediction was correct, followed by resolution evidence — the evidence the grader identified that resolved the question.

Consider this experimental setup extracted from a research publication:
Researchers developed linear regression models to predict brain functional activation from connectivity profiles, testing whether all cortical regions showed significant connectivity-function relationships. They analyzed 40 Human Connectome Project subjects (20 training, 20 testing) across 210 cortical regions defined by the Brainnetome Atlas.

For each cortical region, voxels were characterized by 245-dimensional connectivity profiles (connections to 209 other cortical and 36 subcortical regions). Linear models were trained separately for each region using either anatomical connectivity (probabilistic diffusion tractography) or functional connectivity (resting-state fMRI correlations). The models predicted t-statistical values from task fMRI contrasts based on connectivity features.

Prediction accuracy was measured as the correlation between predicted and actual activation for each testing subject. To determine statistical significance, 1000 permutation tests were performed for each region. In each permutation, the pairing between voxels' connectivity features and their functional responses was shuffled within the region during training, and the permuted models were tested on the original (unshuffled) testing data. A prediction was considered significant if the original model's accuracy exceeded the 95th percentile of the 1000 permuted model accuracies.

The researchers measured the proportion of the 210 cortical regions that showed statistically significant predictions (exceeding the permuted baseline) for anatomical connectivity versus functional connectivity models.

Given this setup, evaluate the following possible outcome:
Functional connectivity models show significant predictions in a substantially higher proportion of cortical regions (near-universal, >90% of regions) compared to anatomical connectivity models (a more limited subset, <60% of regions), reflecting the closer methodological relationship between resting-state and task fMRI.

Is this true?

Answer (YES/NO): NO